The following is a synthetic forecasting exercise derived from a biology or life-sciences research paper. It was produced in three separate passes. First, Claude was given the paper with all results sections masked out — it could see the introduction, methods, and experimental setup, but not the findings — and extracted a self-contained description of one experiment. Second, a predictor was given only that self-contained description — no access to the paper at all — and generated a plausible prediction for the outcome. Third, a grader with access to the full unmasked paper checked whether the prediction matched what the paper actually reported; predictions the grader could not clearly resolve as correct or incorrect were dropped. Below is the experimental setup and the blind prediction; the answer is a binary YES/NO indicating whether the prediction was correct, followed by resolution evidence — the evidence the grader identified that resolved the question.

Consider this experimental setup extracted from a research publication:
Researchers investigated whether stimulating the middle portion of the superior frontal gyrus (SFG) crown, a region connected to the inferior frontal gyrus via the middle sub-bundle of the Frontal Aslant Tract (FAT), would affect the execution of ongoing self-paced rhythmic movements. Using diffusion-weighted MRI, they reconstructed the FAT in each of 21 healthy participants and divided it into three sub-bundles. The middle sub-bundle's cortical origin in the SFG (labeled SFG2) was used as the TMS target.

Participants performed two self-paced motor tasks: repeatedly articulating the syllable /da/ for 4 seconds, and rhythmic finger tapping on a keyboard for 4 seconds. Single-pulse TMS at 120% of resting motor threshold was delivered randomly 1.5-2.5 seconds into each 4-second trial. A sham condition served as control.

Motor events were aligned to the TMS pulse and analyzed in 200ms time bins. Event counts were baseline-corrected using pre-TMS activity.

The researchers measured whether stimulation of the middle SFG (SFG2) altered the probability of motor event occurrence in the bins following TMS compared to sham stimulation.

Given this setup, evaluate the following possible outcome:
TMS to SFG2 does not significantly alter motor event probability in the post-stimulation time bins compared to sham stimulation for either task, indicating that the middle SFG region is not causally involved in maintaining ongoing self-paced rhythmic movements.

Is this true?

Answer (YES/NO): YES